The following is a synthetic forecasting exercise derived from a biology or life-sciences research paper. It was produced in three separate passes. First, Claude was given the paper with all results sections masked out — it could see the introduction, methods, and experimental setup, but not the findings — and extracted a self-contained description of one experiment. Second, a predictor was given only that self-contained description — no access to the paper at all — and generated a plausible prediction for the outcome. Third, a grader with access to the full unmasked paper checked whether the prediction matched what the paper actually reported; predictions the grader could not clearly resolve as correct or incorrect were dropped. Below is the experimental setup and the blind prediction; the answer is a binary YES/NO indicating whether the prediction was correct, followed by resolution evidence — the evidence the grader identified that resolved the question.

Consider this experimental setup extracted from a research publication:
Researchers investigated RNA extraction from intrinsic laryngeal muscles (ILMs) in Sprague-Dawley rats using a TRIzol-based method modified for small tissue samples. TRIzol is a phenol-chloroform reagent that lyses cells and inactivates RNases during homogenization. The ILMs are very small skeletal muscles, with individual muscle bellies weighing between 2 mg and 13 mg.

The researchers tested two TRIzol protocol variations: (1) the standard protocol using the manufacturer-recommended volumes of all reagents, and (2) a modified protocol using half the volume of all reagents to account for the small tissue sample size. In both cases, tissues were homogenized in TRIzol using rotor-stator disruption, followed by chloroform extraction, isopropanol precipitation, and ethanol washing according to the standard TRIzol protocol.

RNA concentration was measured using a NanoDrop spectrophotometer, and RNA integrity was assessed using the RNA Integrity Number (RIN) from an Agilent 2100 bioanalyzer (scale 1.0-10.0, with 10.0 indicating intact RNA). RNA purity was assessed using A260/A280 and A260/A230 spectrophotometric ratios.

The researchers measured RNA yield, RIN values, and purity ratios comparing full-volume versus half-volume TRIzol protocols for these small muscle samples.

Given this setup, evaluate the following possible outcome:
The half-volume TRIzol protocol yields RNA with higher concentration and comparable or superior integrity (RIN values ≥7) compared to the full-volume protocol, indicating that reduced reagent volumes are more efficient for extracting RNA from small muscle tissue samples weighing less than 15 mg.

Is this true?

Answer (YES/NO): NO